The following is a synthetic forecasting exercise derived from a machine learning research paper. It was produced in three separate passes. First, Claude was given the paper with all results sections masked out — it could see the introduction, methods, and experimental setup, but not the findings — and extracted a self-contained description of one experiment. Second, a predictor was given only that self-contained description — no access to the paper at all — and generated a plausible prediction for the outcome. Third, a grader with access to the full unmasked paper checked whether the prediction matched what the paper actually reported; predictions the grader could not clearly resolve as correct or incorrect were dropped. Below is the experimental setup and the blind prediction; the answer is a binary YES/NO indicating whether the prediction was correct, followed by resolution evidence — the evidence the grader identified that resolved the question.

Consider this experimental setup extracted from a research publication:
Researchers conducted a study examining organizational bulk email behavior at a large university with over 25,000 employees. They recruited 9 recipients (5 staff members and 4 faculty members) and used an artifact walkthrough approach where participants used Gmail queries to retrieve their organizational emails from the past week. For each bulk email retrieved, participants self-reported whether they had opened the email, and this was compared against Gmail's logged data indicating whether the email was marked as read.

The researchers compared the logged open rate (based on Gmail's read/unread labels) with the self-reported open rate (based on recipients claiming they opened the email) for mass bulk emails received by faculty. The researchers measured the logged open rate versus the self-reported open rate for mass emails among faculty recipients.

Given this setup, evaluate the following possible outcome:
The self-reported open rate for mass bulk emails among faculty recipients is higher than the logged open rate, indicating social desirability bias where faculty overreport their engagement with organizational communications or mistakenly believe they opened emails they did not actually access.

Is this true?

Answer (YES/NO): NO